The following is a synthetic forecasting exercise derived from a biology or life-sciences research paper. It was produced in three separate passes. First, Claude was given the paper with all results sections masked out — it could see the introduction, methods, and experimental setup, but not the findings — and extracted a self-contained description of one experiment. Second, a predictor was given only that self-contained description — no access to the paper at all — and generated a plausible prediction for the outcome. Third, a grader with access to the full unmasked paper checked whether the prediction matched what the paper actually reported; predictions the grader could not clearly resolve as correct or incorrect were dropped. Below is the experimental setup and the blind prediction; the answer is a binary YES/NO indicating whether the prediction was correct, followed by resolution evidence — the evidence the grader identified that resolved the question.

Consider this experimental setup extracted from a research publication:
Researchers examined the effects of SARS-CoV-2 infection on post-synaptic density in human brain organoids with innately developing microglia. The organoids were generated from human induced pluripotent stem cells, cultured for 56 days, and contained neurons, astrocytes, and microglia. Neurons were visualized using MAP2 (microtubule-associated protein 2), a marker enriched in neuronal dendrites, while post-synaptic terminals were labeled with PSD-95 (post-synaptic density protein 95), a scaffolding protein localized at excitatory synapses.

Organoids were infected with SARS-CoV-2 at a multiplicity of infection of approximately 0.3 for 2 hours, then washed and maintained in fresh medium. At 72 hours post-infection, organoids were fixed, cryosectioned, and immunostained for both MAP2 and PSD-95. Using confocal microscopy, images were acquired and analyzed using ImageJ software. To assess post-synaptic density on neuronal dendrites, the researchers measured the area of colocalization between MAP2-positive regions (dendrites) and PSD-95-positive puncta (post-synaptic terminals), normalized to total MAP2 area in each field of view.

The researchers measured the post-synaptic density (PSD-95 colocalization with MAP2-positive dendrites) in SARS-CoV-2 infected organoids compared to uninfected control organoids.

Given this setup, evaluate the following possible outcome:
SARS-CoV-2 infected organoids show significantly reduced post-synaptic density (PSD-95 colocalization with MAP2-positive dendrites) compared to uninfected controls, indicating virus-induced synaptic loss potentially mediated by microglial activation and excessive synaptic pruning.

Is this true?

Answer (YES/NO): YES